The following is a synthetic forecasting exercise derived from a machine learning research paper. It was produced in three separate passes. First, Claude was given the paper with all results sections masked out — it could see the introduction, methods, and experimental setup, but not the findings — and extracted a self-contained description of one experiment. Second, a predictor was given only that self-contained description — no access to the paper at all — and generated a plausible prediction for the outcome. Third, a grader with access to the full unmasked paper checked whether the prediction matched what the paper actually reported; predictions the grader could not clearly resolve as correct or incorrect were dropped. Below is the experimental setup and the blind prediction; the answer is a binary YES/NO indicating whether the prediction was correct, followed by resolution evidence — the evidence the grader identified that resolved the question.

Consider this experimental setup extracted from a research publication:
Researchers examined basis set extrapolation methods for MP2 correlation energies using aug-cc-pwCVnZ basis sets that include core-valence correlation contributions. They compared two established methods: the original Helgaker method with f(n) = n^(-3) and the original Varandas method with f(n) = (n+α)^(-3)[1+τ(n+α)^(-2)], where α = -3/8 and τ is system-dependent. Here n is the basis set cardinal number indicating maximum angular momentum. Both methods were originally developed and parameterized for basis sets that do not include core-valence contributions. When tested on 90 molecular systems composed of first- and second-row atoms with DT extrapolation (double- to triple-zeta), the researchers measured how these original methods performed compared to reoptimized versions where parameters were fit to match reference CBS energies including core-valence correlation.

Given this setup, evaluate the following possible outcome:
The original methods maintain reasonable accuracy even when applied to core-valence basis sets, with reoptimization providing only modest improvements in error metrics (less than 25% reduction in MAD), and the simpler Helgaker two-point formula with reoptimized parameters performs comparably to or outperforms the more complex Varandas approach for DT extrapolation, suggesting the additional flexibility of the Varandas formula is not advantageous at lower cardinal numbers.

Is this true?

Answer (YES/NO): NO